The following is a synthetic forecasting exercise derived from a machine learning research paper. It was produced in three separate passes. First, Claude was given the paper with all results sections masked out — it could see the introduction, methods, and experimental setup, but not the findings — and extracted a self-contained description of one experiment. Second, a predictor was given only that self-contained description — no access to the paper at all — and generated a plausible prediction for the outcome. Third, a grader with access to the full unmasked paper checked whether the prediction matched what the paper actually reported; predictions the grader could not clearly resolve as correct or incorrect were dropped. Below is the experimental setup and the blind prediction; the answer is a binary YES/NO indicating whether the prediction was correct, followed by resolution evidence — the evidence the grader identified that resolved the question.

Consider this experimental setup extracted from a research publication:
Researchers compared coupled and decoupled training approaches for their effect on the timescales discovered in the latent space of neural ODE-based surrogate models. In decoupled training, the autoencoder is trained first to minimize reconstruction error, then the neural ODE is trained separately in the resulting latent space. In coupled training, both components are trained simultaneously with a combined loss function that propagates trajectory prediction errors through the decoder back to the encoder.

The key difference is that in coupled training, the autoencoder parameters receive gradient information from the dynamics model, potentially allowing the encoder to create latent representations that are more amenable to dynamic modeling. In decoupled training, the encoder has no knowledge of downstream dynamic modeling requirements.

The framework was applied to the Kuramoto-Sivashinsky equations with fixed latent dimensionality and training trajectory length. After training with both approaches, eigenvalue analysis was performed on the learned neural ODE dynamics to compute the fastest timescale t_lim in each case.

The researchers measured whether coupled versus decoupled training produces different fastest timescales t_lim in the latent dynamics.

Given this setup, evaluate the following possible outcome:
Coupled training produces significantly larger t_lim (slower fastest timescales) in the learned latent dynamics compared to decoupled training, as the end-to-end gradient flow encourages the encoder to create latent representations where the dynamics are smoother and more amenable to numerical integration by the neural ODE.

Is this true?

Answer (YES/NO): NO